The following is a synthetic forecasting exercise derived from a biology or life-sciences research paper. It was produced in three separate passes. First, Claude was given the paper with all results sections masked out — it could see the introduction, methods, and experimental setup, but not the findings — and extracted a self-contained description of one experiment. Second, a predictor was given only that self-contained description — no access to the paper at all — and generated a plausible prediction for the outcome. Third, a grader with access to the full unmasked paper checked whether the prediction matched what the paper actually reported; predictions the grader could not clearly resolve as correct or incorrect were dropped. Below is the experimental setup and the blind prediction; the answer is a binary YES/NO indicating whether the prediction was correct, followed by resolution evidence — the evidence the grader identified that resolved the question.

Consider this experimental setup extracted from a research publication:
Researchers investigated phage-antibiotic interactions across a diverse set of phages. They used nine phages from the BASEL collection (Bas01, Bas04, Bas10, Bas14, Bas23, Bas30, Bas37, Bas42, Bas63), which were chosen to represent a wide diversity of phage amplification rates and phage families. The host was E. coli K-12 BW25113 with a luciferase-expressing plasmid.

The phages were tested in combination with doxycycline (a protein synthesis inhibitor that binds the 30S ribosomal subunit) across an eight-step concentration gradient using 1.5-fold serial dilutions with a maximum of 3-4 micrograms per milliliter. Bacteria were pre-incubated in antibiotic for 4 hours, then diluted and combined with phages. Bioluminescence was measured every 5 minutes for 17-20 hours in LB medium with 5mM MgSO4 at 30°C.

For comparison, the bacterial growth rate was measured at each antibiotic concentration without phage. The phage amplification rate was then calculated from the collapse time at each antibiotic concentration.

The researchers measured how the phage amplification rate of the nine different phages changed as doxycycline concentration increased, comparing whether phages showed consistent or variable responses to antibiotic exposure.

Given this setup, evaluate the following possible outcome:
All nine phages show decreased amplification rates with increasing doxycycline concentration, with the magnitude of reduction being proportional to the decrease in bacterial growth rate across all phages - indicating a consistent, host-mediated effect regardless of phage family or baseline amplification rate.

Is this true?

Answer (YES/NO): NO